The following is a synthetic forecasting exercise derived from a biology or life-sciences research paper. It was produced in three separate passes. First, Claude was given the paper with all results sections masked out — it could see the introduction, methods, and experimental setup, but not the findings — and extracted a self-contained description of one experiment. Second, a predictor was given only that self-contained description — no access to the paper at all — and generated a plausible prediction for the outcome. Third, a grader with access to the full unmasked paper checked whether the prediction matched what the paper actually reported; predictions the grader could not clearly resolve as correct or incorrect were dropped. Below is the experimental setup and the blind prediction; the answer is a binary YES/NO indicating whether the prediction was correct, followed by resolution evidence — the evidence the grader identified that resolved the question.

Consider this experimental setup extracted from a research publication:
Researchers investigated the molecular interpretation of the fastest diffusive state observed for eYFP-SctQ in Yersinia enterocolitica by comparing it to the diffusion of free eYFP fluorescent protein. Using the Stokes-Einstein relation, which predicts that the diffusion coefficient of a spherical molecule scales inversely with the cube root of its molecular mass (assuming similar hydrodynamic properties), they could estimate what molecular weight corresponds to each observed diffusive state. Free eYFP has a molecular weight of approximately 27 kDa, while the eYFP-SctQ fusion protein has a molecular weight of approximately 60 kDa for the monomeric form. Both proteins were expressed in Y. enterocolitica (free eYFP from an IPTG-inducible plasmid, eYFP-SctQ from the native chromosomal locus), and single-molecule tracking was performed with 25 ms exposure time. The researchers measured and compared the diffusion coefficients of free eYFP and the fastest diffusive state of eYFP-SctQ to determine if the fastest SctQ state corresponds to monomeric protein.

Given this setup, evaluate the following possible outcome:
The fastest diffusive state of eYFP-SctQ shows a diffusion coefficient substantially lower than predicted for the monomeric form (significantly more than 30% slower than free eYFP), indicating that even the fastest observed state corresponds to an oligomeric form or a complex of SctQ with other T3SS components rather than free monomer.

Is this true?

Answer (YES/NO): NO